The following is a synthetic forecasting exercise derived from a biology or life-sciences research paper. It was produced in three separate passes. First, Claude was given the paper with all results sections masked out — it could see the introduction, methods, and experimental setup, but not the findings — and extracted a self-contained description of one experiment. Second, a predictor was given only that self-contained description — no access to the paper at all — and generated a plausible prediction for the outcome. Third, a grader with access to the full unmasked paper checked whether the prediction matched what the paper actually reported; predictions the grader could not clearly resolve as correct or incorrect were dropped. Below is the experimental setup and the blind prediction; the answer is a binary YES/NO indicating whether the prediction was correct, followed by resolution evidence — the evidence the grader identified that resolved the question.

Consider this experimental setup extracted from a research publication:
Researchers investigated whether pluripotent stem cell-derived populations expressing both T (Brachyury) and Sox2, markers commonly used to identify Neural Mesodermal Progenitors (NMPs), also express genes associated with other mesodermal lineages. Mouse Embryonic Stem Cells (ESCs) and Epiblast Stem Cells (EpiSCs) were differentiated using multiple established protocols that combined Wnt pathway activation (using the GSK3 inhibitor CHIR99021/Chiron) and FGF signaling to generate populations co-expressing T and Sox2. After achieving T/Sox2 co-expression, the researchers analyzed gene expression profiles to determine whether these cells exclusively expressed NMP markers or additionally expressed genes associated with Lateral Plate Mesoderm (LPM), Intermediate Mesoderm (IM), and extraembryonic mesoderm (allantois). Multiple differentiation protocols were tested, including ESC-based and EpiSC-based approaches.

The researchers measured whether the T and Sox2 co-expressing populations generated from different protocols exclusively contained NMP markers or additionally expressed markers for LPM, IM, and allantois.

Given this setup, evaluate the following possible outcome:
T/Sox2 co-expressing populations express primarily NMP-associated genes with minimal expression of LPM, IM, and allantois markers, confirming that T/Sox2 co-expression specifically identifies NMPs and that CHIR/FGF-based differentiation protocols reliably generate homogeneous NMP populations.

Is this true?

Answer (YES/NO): NO